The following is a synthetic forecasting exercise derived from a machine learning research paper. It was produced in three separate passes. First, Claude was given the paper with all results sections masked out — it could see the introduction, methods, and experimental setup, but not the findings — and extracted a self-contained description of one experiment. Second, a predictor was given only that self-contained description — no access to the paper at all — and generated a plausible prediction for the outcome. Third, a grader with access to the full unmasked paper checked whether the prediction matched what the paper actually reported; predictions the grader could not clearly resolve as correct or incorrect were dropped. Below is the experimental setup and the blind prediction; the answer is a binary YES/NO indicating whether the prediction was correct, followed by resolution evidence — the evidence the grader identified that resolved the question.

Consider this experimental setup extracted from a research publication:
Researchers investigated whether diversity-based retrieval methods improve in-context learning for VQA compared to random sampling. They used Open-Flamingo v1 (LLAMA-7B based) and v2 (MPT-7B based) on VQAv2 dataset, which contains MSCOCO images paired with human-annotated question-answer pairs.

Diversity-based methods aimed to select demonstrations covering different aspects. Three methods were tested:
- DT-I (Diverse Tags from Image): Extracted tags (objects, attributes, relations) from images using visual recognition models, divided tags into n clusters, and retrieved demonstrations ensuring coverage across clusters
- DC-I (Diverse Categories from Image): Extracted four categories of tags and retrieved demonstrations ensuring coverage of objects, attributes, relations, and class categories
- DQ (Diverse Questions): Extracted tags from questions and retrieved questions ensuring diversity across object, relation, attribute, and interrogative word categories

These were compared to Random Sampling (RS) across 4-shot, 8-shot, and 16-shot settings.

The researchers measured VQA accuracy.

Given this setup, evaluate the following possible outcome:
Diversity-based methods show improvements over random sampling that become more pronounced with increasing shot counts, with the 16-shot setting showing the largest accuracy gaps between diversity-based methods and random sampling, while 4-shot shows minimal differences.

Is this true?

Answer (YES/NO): NO